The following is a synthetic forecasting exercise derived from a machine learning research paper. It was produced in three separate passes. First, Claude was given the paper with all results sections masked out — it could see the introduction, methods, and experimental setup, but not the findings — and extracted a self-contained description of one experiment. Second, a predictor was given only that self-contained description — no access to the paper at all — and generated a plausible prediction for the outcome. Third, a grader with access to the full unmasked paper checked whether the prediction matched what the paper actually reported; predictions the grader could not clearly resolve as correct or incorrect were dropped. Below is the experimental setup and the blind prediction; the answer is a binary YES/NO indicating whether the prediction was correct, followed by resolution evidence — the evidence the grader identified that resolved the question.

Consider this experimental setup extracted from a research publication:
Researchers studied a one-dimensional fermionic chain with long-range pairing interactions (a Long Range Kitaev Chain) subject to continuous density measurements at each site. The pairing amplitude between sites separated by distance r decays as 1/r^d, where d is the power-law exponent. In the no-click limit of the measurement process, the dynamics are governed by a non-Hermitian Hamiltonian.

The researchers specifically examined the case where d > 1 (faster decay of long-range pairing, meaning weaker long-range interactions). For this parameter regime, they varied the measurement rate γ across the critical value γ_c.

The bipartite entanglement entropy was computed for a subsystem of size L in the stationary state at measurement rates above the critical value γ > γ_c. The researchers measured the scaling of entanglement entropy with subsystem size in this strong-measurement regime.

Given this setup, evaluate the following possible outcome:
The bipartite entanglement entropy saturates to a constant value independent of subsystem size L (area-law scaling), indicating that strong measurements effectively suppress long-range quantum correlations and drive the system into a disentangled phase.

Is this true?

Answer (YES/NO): YES